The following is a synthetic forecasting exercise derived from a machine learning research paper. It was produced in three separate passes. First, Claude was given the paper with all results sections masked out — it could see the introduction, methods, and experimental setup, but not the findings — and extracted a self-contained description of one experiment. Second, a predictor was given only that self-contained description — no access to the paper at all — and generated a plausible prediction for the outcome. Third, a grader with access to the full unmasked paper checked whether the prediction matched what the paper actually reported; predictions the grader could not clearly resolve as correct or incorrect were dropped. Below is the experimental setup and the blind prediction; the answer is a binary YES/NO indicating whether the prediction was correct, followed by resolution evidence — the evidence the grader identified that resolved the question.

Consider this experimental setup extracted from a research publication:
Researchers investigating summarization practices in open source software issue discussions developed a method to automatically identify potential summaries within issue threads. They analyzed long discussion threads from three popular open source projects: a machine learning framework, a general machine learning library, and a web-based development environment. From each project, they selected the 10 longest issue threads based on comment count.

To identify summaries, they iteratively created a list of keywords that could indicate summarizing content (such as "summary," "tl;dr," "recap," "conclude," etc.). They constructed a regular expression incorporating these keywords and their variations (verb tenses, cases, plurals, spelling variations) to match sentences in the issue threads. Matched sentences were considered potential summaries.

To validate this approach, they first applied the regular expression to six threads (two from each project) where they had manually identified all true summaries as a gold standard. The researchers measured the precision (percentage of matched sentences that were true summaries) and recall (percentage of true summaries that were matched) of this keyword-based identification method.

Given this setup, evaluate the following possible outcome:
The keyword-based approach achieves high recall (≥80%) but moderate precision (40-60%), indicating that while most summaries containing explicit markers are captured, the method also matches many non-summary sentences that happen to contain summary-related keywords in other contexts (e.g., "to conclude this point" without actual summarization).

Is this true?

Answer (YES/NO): NO